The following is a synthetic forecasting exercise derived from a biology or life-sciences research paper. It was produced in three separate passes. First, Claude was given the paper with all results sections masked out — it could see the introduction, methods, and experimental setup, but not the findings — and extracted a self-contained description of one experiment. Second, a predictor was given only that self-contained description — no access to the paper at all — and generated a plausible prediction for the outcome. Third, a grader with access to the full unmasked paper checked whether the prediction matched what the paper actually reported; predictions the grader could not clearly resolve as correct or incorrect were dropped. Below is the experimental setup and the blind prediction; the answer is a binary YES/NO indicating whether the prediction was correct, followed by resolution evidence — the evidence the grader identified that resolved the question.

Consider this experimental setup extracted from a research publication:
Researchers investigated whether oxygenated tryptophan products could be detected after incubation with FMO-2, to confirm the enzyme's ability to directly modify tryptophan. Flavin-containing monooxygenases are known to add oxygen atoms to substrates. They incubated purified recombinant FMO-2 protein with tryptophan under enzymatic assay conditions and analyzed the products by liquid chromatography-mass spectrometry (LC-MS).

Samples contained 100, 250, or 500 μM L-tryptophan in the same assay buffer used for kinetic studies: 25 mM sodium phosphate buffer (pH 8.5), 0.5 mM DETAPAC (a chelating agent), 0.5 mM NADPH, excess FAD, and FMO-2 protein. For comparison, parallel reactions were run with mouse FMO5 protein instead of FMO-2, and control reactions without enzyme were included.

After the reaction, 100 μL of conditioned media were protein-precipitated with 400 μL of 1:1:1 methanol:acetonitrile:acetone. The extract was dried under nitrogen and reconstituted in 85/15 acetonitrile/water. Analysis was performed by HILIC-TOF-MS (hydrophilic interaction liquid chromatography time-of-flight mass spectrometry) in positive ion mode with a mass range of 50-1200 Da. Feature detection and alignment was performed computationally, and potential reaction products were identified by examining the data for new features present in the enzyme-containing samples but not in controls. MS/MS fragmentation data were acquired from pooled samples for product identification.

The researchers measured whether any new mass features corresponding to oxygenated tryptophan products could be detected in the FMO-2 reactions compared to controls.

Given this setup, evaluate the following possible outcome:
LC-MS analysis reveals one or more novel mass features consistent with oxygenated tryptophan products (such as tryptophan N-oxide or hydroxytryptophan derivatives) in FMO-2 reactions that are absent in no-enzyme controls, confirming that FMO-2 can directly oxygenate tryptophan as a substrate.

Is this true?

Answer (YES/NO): YES